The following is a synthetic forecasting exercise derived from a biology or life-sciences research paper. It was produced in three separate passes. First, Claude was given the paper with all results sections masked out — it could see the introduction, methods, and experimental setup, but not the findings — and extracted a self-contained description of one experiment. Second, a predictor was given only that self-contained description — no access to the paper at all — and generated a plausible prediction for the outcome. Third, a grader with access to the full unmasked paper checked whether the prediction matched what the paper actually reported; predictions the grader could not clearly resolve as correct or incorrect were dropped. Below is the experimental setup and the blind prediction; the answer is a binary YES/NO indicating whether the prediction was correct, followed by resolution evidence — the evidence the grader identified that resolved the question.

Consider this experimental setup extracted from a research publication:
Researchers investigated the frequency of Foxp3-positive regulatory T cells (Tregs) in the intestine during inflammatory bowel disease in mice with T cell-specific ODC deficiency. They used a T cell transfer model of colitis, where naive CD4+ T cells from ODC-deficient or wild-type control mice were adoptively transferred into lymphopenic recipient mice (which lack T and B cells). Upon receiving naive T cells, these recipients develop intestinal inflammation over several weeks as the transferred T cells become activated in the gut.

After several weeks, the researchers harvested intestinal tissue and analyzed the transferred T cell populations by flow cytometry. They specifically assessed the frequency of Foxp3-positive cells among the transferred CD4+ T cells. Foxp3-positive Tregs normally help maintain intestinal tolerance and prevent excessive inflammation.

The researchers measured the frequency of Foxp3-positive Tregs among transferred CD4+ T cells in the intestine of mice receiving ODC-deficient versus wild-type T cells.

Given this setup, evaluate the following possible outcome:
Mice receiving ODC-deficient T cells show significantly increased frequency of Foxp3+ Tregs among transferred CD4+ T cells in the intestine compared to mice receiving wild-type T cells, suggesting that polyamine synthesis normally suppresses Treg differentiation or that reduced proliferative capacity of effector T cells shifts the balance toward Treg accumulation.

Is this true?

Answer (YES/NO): NO